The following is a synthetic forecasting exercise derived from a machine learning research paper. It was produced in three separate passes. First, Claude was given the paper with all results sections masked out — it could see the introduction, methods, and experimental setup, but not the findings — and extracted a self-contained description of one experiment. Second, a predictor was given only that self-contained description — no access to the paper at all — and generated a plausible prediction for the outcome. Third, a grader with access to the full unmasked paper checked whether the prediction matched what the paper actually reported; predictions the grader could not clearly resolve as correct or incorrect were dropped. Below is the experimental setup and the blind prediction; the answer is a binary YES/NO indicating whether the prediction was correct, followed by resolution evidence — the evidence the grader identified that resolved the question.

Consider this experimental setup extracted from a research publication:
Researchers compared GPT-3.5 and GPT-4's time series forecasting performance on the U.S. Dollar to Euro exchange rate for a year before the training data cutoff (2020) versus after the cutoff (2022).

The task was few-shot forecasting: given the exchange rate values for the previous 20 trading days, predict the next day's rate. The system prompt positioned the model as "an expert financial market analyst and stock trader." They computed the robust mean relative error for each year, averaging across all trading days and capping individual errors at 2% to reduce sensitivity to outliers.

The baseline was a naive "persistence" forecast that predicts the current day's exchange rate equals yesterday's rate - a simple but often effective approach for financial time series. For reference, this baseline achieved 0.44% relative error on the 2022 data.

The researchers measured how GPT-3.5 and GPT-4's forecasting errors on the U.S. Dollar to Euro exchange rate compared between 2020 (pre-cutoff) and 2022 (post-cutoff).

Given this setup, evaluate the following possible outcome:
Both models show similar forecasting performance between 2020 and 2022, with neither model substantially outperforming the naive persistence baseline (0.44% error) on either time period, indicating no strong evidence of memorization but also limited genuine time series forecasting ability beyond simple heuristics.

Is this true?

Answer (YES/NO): NO